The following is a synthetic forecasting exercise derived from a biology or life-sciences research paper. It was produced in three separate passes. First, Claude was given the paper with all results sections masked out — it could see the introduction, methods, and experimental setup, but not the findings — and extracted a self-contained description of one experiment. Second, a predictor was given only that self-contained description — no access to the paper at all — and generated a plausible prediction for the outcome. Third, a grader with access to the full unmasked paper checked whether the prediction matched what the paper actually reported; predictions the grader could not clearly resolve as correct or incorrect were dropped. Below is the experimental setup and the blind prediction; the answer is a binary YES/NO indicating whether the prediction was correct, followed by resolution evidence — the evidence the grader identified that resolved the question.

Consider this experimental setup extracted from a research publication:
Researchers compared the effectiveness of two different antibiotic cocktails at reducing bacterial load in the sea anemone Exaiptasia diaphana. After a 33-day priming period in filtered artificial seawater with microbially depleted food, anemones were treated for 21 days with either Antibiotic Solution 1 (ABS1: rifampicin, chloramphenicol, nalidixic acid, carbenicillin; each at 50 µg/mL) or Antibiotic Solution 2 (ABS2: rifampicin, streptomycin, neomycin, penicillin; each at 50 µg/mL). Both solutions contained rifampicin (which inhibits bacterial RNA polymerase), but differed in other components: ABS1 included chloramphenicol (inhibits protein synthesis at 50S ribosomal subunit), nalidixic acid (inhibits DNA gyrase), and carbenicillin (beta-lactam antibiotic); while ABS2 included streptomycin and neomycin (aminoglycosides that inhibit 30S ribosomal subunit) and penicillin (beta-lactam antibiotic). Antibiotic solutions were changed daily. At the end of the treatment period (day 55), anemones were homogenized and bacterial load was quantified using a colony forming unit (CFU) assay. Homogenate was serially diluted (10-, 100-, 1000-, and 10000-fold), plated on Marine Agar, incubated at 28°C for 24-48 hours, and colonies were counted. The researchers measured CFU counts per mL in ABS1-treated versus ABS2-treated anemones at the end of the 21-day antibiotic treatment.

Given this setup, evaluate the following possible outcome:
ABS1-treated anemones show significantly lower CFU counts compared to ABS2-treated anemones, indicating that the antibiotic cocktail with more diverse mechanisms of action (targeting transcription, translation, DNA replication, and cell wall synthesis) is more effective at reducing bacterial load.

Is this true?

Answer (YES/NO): NO